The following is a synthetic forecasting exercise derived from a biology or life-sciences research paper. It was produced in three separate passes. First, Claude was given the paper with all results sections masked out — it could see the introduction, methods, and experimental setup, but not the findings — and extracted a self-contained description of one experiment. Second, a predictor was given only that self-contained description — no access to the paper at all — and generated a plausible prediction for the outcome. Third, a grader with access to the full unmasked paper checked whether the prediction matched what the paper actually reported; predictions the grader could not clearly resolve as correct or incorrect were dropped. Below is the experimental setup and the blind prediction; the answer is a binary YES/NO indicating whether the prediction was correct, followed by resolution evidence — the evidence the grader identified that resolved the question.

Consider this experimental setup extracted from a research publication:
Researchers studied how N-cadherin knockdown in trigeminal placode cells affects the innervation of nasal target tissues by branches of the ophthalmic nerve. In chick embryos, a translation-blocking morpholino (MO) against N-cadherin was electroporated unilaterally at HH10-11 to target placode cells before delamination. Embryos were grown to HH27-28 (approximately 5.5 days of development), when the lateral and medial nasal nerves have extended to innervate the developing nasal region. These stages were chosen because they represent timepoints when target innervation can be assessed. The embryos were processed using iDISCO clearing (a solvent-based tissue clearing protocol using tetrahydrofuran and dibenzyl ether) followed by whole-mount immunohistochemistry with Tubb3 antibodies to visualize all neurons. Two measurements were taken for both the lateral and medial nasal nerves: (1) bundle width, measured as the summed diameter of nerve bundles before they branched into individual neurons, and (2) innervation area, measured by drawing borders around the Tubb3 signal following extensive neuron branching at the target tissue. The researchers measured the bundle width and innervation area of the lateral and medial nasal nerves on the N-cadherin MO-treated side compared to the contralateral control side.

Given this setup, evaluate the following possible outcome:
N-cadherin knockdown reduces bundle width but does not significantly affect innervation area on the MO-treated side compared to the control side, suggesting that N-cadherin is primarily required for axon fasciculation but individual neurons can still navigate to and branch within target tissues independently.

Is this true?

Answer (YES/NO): NO